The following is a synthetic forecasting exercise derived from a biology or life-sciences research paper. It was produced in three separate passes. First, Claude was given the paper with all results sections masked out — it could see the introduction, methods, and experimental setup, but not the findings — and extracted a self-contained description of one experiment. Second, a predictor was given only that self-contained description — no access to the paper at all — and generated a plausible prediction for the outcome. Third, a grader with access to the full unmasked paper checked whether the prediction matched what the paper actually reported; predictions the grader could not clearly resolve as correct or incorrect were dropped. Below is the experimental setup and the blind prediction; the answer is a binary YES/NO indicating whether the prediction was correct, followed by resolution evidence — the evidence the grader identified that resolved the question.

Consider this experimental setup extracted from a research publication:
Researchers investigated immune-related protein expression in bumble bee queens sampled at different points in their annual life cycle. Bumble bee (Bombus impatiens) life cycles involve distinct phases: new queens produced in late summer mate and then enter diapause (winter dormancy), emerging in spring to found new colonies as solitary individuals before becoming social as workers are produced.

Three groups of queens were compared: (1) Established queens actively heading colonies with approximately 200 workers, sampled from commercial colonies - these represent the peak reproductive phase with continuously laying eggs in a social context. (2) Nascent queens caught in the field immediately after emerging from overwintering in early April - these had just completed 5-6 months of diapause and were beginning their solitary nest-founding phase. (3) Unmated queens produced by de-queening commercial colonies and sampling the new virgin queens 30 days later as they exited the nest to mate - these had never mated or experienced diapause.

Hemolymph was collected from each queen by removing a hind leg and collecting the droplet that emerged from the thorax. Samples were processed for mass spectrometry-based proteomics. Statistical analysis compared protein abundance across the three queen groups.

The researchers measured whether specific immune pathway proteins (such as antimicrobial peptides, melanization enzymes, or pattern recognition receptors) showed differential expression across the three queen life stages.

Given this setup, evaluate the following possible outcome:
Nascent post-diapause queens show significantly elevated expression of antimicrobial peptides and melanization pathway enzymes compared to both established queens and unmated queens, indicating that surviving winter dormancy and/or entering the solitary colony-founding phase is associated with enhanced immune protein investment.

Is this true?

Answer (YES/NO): YES